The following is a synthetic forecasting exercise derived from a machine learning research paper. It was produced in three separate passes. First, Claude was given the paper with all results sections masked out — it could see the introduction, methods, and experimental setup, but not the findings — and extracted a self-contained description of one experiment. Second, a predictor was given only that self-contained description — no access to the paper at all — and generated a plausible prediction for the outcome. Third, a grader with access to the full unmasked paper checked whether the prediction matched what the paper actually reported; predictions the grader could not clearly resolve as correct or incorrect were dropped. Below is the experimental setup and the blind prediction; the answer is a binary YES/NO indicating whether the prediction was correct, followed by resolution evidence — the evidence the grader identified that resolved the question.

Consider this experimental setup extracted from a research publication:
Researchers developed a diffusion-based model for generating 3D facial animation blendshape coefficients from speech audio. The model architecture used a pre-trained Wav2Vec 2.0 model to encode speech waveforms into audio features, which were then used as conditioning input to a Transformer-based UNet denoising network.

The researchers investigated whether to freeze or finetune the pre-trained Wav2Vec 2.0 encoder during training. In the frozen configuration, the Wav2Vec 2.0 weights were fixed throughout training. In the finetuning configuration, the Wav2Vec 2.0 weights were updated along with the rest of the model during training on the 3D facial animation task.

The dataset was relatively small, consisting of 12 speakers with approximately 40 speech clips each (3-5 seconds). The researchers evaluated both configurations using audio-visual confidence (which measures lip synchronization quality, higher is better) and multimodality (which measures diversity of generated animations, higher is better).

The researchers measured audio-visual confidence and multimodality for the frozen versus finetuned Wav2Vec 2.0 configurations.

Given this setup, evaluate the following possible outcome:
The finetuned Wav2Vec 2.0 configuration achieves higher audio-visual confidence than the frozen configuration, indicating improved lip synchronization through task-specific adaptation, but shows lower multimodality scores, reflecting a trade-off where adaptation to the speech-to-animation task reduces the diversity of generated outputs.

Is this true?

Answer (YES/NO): NO